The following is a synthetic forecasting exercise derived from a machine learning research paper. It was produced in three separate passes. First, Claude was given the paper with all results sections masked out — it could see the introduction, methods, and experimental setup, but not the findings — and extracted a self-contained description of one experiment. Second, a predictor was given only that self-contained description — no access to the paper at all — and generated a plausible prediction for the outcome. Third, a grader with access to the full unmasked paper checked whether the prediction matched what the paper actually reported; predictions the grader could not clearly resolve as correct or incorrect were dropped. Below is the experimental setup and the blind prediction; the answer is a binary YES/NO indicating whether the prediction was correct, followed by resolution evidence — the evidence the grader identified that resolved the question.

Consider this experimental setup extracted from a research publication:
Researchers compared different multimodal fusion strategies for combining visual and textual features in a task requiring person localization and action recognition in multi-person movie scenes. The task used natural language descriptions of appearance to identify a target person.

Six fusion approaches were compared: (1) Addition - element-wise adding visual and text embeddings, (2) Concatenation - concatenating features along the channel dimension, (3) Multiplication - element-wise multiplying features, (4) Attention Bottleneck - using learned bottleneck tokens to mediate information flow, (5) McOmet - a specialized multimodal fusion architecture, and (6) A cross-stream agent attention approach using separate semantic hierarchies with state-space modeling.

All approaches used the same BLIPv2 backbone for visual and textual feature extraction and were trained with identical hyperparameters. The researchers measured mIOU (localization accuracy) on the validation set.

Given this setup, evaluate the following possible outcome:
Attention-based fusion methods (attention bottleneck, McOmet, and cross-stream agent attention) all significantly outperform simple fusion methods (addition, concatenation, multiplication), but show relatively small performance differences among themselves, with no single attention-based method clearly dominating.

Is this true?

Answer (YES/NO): NO